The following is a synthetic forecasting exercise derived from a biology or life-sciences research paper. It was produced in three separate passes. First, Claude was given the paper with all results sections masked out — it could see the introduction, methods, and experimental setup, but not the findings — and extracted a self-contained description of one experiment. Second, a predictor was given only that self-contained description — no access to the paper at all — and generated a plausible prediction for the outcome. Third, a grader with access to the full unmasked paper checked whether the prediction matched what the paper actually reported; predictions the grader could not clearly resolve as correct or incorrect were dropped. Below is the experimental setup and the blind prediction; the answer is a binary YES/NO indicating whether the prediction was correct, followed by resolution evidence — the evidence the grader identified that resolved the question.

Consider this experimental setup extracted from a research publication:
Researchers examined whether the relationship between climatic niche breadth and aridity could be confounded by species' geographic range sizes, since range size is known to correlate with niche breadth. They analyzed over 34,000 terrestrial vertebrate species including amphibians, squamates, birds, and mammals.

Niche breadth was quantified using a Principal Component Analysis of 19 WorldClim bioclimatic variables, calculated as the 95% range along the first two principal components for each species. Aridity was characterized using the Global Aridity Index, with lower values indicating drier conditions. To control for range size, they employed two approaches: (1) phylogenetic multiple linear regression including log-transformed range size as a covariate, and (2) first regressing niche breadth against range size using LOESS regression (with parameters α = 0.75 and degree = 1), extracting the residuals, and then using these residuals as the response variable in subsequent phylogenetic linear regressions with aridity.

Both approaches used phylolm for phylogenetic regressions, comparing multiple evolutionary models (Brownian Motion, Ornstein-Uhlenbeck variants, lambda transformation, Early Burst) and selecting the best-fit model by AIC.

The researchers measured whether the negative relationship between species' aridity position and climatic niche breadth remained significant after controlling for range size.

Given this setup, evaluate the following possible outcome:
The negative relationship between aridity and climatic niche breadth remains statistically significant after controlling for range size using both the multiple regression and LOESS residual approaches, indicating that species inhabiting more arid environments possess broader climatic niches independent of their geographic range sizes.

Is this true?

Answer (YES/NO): NO